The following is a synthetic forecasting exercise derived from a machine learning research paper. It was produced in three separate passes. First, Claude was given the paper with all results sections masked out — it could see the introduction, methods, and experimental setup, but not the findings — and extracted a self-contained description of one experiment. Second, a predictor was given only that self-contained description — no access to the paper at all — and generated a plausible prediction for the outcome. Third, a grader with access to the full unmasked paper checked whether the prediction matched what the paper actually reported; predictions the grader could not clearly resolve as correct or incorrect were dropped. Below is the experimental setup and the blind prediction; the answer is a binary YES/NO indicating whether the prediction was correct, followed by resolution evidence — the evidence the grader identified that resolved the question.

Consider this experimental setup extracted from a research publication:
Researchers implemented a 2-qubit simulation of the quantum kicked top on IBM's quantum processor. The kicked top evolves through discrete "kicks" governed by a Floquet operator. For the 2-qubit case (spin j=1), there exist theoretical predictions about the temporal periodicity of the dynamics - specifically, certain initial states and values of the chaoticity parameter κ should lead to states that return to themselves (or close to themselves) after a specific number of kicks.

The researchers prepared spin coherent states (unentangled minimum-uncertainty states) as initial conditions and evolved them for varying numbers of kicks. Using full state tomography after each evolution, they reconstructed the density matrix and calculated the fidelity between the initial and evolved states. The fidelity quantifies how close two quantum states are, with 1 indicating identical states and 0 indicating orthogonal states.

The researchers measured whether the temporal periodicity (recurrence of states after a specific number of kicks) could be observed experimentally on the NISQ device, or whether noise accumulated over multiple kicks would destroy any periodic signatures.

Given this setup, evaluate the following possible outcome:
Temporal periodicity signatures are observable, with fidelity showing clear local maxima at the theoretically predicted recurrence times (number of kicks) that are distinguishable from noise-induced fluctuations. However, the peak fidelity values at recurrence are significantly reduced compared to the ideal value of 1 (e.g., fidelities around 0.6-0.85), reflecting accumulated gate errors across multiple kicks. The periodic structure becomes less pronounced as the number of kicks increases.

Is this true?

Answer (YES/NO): NO